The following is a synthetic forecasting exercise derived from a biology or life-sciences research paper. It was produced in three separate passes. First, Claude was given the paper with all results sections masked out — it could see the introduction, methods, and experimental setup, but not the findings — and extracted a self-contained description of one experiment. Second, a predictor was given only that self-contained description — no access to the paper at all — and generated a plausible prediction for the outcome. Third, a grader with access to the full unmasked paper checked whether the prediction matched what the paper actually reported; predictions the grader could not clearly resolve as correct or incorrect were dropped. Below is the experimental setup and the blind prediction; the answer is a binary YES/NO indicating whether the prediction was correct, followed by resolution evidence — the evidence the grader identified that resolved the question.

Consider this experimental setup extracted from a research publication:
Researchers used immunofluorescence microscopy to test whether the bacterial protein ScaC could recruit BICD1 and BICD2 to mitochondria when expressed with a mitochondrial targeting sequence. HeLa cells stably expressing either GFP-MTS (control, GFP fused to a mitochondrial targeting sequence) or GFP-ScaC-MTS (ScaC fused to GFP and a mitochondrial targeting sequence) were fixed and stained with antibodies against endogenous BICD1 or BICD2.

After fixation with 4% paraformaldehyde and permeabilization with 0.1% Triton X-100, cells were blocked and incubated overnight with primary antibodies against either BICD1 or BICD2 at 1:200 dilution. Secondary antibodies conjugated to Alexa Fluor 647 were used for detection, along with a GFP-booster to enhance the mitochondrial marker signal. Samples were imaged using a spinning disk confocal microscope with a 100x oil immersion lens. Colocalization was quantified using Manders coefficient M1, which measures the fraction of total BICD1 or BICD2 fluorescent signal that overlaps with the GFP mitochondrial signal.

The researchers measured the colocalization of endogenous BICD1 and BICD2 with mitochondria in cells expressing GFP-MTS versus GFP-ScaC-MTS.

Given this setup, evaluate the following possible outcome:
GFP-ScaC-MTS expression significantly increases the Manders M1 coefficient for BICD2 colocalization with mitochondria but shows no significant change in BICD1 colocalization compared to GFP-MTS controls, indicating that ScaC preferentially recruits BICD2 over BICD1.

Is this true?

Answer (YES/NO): NO